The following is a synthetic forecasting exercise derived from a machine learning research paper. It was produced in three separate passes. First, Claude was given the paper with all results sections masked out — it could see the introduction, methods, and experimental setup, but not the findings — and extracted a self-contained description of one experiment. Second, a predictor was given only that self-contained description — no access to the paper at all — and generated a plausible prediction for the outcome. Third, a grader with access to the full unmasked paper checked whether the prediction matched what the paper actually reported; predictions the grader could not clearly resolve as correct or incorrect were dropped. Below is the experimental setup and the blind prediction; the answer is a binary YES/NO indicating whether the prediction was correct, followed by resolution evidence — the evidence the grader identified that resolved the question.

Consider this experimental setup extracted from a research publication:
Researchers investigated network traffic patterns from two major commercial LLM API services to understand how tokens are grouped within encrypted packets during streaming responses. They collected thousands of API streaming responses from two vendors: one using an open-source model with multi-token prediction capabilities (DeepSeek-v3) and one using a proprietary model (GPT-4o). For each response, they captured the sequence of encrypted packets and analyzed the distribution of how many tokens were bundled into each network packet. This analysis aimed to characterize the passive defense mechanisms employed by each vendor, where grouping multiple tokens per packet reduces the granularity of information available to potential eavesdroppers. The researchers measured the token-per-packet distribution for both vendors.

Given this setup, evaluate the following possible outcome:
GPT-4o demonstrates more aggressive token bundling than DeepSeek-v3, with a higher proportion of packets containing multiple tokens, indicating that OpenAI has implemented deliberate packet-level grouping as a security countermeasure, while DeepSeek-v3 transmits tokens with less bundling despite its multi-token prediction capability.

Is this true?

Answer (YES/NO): NO